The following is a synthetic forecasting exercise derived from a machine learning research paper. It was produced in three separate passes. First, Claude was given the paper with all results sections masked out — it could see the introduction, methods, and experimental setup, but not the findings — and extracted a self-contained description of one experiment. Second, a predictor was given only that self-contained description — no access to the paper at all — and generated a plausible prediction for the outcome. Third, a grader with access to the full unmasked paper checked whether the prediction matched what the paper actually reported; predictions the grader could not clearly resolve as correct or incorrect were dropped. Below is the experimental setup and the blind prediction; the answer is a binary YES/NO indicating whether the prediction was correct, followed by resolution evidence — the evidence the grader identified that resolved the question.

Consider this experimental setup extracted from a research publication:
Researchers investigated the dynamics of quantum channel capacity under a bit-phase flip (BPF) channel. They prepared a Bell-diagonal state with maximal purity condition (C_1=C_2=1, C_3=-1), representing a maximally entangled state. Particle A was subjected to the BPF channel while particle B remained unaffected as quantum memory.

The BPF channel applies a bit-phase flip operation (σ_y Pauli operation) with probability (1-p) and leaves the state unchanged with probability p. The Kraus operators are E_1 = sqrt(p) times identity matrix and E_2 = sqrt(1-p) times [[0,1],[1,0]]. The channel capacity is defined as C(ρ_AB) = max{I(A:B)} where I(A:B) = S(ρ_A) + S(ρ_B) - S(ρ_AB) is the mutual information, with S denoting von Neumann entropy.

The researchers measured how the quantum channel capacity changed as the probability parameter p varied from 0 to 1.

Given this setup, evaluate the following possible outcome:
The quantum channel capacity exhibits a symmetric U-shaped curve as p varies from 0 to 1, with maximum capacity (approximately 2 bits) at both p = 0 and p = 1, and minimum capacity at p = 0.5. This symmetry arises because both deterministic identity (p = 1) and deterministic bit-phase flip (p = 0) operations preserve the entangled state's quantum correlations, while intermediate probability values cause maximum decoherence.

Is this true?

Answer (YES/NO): YES